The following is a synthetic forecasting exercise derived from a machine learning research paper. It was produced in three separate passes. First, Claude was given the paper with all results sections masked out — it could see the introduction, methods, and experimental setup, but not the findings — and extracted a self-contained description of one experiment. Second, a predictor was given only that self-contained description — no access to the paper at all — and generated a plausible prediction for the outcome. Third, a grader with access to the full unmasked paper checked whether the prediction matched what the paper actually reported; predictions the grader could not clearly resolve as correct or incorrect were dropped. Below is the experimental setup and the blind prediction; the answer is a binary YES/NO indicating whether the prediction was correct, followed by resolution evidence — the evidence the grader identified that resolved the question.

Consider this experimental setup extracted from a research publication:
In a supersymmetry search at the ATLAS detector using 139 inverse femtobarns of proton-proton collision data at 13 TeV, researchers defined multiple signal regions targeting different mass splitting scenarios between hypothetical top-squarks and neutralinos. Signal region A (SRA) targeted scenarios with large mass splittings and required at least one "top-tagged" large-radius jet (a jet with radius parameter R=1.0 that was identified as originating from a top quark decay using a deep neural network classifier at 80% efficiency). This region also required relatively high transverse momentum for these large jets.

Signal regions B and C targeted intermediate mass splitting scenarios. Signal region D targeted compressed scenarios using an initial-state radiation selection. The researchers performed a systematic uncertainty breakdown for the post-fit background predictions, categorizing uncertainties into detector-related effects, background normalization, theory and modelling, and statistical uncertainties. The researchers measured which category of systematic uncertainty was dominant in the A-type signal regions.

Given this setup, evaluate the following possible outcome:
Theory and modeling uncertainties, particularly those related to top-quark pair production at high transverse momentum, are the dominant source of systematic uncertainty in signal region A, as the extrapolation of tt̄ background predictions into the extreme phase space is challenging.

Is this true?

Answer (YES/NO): NO